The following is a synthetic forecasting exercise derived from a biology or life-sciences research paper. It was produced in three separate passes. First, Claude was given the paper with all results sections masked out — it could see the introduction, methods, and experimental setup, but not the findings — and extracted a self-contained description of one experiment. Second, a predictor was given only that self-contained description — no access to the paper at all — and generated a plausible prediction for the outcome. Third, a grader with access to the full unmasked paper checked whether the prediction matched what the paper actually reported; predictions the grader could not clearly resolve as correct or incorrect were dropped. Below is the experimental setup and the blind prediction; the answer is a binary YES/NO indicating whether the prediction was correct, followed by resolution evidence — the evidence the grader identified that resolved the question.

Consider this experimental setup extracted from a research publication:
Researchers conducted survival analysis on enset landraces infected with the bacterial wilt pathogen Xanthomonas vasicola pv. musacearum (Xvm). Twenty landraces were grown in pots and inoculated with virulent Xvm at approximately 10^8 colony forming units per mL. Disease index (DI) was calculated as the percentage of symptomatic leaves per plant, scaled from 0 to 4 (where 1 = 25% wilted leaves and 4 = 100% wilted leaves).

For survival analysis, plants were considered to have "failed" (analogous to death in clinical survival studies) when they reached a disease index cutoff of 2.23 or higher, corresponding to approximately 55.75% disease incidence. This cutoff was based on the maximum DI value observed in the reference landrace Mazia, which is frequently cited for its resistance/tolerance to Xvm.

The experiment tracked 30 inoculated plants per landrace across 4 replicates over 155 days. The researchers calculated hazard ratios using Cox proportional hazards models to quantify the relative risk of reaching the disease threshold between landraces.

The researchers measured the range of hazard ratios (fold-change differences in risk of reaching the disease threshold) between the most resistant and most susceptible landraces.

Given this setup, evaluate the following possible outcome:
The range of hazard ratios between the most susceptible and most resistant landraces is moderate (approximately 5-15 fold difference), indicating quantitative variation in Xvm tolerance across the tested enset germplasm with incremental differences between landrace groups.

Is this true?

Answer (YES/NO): NO